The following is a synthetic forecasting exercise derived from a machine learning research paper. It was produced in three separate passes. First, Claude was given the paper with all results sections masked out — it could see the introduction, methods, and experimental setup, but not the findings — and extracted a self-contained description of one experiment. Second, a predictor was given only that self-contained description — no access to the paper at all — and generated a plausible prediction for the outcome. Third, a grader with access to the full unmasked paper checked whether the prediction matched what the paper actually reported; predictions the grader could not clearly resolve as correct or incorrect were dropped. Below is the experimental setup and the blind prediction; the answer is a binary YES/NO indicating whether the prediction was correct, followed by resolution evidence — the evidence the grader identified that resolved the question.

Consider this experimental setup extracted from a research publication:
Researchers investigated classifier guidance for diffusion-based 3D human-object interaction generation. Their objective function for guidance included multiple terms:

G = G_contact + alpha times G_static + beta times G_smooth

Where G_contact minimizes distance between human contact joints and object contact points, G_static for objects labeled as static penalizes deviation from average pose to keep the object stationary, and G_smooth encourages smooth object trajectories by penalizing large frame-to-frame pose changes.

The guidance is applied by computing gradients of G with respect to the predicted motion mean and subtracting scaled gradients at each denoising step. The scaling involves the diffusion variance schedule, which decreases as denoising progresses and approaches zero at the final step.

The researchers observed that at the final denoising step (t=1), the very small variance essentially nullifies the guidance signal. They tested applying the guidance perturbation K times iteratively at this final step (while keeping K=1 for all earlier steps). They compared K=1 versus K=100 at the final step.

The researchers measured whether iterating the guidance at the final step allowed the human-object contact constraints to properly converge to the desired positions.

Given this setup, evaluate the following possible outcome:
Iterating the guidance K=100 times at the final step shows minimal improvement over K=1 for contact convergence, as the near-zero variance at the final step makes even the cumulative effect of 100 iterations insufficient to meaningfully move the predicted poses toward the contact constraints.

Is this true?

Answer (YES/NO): NO